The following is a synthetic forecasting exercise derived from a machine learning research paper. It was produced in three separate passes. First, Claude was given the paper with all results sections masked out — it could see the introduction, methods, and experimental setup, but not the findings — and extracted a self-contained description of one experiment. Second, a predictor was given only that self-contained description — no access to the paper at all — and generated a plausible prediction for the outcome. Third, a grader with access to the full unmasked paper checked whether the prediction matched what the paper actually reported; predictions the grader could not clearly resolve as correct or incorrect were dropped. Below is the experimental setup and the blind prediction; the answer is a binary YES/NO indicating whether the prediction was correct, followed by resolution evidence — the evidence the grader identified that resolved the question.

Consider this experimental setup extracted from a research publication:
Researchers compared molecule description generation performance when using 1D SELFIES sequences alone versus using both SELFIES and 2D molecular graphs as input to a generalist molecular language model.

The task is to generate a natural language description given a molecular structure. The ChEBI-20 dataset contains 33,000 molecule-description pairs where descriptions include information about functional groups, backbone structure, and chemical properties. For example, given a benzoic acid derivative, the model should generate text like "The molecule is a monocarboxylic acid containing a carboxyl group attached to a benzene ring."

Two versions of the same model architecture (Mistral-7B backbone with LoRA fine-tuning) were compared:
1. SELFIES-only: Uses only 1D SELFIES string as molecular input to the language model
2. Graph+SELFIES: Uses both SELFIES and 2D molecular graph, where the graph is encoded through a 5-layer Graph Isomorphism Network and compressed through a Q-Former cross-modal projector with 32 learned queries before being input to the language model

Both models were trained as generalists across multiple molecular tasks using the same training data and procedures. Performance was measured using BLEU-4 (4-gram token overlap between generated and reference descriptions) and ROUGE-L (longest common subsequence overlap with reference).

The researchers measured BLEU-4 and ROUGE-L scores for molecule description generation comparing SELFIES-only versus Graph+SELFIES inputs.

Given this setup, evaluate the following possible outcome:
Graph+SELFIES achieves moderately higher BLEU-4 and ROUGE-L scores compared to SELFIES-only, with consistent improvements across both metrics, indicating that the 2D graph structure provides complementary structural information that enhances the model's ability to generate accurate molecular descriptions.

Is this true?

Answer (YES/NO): NO